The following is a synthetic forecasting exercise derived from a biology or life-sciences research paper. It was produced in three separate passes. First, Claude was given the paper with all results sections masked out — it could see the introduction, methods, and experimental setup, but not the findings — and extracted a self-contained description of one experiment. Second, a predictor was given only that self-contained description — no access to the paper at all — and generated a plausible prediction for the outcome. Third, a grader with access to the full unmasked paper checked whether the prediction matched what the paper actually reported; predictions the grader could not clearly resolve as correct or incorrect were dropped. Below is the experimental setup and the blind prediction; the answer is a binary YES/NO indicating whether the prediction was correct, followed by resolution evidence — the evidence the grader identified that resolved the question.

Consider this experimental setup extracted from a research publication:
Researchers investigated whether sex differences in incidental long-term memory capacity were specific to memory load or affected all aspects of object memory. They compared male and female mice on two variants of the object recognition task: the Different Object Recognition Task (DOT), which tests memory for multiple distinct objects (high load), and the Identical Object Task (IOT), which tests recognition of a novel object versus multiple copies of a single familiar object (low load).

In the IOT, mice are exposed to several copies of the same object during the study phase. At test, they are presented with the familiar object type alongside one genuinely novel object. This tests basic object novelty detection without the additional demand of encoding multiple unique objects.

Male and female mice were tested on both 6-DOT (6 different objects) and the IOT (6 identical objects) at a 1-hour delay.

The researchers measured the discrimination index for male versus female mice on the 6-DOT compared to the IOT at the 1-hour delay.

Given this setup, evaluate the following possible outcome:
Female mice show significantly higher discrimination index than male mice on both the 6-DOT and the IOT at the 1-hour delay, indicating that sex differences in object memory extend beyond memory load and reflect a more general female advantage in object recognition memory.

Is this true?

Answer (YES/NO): NO